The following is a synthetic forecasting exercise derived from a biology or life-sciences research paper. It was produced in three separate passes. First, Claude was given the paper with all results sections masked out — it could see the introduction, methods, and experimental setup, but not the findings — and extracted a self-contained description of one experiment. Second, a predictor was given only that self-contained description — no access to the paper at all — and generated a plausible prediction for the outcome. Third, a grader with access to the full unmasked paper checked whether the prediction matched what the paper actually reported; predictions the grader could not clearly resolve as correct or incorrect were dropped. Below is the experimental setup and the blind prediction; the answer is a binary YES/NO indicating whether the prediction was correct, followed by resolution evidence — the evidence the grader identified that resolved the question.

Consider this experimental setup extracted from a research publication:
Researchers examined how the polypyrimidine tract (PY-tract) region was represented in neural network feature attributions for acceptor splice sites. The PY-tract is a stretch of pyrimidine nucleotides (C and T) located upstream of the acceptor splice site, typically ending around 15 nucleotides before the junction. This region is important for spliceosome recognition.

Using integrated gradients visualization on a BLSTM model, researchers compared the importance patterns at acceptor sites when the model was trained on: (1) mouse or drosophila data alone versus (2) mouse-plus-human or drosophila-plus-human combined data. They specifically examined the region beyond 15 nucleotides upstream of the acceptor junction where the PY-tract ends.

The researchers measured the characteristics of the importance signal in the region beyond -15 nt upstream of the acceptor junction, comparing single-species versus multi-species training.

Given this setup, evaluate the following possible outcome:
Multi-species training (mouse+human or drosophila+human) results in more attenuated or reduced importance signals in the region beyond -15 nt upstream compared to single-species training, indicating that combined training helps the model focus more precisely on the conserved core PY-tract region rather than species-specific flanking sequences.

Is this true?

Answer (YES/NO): NO